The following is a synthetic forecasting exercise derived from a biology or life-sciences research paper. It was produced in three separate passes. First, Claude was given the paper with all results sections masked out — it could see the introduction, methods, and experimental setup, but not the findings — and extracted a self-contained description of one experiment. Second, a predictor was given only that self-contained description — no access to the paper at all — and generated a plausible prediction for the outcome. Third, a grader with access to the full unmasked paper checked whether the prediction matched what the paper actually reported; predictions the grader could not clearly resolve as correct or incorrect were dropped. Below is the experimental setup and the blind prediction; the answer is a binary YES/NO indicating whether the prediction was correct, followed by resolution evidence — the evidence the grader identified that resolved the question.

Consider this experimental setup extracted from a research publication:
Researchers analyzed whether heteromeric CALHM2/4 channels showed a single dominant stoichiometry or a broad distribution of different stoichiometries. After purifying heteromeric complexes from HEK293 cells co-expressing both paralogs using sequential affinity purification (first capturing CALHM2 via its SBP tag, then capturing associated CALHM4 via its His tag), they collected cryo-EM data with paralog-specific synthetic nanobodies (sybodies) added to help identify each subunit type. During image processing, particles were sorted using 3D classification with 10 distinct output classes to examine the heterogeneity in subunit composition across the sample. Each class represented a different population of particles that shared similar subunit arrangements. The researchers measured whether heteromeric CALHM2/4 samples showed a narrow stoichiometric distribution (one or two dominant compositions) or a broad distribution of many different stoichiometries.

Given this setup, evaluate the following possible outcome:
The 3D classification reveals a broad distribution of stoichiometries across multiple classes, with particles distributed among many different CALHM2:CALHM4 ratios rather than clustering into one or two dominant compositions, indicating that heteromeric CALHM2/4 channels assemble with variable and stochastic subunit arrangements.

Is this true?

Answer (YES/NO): YES